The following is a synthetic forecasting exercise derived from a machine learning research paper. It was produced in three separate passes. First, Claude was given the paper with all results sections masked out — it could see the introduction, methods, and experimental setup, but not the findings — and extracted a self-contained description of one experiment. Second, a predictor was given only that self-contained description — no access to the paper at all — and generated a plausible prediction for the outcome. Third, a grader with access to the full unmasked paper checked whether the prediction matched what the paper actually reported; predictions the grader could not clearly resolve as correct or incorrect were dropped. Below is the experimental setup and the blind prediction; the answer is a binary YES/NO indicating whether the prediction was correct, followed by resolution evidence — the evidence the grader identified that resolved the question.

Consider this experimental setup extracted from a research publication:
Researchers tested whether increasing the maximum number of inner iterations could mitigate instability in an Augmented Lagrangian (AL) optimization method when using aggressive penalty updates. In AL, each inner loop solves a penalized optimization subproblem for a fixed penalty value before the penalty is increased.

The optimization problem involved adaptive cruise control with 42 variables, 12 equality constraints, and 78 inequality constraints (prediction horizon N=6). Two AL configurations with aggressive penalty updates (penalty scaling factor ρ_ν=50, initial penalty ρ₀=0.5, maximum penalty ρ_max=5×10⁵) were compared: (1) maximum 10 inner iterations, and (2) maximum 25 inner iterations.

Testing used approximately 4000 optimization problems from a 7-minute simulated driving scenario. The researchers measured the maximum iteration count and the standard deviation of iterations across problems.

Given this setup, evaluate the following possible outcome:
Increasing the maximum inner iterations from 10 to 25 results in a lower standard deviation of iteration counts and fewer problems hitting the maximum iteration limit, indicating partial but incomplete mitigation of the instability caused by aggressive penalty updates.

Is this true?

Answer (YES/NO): NO